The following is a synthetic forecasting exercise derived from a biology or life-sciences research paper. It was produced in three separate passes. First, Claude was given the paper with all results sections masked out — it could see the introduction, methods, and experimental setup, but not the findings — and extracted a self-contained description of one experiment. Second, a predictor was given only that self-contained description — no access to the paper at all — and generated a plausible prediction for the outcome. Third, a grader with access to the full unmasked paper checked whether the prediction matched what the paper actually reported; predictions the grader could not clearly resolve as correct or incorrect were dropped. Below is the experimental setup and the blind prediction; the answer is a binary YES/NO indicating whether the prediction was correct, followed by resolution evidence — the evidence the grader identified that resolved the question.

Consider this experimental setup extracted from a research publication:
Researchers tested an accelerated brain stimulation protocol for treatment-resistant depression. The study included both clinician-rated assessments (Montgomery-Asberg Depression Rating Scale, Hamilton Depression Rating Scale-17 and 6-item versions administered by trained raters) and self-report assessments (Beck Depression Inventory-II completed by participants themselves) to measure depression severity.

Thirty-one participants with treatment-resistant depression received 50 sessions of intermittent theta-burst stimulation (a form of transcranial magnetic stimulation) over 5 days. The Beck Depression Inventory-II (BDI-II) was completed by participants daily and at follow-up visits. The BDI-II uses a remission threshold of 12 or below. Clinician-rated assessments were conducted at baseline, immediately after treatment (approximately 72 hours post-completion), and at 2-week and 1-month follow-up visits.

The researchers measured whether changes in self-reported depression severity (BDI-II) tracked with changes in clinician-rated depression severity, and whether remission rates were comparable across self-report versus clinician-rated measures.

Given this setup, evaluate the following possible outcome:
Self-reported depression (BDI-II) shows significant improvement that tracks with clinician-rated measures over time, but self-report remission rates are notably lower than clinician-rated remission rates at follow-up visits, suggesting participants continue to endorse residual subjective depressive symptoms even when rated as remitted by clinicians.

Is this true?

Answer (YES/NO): NO